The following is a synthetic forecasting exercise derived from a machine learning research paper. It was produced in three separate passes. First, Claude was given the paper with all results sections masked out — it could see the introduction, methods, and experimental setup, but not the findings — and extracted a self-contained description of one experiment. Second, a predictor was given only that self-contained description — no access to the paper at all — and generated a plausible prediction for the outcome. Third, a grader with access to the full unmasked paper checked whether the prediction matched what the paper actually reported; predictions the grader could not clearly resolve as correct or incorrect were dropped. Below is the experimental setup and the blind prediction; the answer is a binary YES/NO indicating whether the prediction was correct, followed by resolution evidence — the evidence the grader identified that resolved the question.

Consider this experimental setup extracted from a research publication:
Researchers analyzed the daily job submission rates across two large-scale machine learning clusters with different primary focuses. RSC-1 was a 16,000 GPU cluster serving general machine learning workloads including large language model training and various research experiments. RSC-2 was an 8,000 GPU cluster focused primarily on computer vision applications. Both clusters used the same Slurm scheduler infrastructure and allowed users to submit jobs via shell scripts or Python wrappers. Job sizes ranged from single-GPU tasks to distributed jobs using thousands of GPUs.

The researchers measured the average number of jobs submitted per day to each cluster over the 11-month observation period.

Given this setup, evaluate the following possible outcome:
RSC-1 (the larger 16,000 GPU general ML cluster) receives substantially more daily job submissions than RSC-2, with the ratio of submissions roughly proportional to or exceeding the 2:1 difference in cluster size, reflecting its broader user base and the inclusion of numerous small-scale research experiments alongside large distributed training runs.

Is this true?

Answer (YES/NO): NO